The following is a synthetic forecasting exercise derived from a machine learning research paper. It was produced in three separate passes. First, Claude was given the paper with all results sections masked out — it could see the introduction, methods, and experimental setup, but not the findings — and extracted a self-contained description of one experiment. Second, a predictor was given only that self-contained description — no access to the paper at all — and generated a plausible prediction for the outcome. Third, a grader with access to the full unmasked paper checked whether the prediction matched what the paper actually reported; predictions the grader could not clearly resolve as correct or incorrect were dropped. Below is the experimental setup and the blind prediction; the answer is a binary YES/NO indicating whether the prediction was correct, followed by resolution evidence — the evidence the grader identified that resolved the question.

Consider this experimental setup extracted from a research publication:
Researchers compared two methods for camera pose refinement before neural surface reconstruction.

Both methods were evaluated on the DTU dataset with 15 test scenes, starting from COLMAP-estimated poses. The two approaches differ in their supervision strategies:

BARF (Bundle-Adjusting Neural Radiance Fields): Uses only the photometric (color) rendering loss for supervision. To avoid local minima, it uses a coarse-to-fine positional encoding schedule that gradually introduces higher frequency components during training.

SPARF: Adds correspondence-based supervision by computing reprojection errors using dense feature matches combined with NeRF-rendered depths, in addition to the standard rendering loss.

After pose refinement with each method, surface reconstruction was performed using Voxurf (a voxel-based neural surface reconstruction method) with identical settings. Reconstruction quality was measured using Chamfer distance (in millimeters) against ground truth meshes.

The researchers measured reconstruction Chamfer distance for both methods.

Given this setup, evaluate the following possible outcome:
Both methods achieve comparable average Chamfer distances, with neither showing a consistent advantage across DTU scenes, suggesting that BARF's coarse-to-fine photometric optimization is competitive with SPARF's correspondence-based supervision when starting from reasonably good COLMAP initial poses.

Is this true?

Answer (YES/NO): NO